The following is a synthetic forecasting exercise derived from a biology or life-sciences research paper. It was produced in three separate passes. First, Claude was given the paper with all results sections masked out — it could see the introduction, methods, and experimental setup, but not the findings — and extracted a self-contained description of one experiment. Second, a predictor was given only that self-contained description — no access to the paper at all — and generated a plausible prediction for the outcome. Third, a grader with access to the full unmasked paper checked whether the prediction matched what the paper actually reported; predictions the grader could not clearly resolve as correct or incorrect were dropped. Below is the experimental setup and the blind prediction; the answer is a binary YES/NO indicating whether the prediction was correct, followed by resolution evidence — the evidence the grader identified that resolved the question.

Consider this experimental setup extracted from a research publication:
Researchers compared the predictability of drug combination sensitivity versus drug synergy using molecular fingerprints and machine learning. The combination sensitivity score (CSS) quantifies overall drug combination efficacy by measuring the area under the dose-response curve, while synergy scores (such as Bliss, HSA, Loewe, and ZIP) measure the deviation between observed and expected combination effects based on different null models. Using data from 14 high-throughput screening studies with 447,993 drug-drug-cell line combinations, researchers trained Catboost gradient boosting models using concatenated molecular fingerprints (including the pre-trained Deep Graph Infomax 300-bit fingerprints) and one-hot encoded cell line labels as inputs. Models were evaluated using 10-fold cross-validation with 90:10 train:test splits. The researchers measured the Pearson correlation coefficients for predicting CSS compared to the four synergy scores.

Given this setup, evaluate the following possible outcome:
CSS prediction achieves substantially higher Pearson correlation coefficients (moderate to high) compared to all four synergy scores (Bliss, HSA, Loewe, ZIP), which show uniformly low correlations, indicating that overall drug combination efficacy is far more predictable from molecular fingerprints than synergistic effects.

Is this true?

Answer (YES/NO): NO